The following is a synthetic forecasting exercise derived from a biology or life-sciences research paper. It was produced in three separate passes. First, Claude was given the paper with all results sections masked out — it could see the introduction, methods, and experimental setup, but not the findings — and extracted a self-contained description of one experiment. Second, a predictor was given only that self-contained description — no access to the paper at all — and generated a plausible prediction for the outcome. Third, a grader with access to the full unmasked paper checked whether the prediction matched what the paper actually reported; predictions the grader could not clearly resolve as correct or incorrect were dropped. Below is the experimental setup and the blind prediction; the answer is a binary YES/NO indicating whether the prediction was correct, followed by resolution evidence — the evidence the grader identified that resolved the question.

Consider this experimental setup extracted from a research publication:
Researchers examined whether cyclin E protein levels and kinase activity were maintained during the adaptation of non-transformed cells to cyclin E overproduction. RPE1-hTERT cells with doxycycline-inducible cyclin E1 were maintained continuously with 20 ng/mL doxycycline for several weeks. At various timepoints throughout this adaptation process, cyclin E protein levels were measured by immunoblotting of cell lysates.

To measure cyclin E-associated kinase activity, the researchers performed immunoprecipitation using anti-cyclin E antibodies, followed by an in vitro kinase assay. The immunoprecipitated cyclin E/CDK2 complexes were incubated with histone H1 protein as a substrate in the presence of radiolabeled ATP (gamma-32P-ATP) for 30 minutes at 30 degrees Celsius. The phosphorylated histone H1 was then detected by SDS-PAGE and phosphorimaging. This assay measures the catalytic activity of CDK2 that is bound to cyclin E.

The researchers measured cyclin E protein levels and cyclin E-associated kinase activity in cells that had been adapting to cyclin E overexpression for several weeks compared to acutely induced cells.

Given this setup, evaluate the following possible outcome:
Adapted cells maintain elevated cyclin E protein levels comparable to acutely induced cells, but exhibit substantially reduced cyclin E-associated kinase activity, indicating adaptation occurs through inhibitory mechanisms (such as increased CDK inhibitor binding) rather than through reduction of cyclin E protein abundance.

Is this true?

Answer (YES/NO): NO